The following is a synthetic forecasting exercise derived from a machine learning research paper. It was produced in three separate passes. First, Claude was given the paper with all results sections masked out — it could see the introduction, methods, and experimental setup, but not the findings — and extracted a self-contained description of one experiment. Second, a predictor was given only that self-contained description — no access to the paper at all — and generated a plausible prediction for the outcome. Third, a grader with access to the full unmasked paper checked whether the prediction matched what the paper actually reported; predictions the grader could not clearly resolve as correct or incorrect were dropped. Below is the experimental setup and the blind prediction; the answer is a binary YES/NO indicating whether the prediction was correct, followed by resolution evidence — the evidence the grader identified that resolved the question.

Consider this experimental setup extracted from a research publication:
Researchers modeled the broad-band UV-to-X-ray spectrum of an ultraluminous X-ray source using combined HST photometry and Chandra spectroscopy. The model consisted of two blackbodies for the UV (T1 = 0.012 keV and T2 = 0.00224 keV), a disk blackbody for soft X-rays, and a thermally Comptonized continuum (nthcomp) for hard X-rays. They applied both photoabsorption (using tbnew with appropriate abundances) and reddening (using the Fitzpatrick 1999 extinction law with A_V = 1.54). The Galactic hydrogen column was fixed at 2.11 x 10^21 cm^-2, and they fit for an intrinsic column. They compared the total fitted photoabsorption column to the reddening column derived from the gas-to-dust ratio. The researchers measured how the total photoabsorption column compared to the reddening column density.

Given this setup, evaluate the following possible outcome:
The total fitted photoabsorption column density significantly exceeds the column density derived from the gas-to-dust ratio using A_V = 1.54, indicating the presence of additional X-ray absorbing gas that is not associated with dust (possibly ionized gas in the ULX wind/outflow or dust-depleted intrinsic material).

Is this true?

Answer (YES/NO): NO